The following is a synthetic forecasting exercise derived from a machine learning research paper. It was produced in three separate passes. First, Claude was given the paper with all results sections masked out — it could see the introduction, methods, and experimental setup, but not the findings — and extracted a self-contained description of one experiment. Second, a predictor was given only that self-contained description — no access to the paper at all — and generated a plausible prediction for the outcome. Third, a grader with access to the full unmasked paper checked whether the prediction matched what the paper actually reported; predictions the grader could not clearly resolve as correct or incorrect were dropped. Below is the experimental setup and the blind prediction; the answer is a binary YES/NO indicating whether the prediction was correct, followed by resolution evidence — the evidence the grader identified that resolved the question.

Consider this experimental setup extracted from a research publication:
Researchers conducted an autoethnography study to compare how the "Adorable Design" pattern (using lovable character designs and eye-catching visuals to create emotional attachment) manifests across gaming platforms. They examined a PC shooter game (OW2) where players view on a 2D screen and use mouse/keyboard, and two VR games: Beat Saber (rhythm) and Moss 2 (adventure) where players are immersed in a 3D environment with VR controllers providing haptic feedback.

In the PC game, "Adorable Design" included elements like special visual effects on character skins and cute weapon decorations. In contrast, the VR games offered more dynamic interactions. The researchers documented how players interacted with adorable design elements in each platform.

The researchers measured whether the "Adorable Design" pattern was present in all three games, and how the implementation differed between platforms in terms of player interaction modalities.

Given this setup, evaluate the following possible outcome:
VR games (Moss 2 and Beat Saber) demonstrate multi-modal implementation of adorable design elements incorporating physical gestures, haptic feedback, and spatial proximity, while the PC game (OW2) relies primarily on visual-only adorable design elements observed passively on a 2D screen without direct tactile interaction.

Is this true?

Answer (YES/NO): YES